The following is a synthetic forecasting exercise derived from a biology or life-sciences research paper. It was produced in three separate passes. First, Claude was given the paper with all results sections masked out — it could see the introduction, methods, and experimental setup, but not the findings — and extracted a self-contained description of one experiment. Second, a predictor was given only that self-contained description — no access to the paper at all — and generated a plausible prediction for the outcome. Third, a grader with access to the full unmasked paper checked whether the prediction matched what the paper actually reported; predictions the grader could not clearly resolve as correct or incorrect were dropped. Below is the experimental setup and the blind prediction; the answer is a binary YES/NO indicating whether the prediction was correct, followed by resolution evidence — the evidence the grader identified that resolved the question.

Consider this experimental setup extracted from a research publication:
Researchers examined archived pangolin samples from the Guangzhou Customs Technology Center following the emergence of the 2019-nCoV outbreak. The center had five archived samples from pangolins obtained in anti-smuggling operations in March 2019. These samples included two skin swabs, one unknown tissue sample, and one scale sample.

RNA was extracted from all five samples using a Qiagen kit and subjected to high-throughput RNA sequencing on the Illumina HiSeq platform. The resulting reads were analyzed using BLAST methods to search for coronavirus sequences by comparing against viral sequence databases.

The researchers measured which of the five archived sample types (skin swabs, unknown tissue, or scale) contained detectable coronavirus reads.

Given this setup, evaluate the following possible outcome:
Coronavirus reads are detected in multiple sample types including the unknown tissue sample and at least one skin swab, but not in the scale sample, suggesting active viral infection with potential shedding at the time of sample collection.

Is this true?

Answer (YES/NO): NO